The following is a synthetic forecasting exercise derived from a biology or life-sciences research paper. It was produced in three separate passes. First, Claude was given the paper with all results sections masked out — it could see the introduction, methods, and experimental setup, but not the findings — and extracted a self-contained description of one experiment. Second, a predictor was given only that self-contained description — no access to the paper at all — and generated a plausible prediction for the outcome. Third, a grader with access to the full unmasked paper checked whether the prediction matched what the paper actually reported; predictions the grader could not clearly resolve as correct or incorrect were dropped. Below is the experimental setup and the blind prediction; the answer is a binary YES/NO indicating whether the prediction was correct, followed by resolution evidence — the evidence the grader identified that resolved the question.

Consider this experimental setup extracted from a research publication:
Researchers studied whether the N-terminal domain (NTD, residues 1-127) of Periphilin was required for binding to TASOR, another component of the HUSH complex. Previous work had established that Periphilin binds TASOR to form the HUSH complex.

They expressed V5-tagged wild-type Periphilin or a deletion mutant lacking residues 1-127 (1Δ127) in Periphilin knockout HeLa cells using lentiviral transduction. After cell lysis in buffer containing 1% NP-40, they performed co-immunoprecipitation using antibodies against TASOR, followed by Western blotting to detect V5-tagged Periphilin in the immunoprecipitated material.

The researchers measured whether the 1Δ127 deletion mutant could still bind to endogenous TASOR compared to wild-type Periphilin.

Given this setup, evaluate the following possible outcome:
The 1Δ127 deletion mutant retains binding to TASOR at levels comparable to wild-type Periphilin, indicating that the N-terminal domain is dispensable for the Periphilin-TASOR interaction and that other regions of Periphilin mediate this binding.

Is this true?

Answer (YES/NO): YES